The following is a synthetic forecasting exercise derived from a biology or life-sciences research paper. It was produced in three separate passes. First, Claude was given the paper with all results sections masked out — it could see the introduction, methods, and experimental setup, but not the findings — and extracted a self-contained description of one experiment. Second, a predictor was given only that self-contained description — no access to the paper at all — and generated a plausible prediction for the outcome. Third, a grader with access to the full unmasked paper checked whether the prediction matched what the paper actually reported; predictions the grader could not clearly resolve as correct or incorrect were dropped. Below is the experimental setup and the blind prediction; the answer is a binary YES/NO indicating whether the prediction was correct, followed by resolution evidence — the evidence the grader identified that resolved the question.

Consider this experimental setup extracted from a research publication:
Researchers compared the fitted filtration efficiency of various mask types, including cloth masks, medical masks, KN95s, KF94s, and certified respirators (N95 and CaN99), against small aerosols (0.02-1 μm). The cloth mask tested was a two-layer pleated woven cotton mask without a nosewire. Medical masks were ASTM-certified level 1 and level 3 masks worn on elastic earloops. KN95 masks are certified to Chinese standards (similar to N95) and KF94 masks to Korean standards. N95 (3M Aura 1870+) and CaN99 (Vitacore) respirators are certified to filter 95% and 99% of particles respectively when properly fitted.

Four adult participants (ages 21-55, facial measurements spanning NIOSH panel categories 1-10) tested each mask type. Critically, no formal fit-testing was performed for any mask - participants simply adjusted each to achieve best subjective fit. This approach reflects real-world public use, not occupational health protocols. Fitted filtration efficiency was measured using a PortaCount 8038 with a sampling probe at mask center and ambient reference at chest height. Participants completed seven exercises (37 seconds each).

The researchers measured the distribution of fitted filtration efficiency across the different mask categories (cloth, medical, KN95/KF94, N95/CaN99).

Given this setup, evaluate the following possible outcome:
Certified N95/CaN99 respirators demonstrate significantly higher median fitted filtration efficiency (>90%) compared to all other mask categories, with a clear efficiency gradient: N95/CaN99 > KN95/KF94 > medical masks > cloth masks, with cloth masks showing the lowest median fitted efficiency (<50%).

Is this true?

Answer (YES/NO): NO